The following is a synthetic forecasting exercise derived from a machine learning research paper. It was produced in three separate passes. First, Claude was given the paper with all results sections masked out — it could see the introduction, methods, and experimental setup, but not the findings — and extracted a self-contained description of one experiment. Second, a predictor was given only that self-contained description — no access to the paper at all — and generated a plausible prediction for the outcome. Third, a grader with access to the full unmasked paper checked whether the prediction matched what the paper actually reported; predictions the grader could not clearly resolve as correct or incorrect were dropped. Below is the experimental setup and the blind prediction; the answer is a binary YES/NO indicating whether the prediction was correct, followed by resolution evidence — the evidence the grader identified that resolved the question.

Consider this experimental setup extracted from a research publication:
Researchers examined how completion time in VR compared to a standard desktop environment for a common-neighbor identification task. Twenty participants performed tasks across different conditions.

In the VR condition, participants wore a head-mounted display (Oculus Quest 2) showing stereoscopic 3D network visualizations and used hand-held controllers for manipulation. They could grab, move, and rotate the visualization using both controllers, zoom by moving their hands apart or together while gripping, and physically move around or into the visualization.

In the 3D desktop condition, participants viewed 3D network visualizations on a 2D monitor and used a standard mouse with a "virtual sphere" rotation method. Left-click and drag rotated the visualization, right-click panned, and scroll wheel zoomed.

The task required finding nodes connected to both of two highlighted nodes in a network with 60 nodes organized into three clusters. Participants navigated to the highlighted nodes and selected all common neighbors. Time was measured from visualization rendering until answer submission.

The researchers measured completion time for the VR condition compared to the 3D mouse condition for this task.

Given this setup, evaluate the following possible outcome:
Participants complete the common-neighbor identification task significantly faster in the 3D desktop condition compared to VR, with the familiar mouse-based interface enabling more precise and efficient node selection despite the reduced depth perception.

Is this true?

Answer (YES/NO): YES